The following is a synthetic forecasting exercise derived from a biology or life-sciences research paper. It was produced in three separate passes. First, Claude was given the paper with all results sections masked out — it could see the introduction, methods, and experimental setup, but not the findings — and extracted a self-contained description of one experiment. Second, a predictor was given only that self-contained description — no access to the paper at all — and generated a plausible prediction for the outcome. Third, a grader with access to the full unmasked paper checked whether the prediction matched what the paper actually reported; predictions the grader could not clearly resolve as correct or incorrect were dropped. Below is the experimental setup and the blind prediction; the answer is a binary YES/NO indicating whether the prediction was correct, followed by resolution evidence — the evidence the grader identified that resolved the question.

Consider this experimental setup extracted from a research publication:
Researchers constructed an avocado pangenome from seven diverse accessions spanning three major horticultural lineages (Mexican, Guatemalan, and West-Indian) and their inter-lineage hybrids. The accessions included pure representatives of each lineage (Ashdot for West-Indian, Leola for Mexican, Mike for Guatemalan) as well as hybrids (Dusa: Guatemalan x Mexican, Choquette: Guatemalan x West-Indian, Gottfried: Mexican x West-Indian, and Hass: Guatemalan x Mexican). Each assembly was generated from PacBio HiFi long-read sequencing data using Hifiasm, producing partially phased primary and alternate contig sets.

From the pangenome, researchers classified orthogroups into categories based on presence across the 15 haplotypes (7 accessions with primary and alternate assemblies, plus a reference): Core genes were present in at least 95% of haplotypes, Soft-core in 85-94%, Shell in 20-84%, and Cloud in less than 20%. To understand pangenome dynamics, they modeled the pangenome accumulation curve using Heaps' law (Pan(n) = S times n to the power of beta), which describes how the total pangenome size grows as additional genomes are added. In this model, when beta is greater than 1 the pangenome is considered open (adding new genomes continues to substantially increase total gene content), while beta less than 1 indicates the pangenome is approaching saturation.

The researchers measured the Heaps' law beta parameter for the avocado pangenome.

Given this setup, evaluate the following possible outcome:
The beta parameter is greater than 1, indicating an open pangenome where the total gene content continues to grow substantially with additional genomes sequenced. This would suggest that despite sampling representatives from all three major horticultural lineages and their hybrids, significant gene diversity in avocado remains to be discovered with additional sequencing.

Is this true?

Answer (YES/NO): NO